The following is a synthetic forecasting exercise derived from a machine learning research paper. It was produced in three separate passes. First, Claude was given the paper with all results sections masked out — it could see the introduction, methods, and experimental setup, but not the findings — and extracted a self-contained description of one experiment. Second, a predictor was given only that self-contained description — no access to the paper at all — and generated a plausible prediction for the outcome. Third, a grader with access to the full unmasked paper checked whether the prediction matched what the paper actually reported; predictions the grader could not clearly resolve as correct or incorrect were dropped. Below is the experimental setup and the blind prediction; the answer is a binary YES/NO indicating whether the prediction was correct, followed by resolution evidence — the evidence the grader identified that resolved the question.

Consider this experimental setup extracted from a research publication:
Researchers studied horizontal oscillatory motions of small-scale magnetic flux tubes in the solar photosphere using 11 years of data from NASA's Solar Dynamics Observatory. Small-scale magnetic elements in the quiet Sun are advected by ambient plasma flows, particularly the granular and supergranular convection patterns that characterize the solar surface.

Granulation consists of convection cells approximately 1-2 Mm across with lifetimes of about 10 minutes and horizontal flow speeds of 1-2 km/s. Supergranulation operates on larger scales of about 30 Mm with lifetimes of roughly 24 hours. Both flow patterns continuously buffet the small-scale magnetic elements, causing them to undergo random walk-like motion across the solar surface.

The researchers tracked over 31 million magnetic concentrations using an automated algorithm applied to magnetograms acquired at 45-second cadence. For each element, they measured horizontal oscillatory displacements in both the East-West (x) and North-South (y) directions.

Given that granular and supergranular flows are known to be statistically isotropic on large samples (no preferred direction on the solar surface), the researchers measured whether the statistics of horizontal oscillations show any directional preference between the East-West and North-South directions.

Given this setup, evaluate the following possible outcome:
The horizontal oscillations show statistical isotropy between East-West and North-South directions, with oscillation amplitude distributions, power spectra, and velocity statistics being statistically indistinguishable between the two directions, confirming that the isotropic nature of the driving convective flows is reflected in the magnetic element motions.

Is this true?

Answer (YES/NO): NO